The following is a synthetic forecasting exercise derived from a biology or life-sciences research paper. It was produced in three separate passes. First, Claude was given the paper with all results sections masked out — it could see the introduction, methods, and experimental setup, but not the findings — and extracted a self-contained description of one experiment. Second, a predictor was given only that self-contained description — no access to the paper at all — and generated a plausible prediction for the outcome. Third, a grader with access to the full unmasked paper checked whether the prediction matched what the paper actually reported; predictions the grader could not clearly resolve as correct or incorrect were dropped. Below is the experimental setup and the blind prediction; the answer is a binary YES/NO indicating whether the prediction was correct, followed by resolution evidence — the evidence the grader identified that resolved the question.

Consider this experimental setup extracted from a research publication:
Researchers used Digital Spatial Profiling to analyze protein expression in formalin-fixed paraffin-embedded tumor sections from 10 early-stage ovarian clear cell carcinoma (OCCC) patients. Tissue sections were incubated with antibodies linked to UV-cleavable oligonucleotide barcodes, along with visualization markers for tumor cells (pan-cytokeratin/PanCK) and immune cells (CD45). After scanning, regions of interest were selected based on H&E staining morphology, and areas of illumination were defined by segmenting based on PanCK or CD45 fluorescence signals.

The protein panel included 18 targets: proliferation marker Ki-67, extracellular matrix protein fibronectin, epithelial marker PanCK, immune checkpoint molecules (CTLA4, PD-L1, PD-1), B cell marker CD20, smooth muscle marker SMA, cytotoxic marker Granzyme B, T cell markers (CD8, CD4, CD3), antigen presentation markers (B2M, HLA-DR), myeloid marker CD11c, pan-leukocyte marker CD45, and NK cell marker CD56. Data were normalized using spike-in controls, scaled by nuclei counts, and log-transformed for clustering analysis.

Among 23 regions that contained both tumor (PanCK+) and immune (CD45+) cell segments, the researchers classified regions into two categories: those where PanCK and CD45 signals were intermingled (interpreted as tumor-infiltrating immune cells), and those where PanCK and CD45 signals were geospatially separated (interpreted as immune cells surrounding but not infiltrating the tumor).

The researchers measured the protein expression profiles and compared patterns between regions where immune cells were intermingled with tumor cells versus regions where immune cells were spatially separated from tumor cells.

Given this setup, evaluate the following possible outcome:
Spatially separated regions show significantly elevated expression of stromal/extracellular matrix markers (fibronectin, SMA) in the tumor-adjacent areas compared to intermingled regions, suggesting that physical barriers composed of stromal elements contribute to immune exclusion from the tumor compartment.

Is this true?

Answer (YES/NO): YES